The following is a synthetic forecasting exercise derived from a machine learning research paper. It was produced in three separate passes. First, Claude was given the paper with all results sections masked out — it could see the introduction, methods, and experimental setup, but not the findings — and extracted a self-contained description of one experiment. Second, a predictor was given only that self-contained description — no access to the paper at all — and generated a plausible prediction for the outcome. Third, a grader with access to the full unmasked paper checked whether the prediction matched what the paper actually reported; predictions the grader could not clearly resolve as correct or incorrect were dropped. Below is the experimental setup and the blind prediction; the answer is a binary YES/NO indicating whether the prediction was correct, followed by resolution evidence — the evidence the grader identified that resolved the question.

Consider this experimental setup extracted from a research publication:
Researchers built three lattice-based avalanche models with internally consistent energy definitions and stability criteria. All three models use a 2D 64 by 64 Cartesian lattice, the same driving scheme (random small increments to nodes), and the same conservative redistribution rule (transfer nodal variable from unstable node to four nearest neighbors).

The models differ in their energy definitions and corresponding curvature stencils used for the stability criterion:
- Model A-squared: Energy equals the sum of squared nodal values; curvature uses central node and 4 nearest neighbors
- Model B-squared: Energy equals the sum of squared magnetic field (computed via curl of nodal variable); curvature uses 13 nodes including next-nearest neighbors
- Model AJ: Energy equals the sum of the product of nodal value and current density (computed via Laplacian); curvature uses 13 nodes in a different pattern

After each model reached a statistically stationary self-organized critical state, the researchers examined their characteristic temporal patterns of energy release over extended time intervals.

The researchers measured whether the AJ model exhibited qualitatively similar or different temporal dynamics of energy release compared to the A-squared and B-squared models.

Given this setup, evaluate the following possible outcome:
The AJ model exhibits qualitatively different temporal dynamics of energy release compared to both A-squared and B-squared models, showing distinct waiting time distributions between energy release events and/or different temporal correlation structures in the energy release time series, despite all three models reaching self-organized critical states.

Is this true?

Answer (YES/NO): YES